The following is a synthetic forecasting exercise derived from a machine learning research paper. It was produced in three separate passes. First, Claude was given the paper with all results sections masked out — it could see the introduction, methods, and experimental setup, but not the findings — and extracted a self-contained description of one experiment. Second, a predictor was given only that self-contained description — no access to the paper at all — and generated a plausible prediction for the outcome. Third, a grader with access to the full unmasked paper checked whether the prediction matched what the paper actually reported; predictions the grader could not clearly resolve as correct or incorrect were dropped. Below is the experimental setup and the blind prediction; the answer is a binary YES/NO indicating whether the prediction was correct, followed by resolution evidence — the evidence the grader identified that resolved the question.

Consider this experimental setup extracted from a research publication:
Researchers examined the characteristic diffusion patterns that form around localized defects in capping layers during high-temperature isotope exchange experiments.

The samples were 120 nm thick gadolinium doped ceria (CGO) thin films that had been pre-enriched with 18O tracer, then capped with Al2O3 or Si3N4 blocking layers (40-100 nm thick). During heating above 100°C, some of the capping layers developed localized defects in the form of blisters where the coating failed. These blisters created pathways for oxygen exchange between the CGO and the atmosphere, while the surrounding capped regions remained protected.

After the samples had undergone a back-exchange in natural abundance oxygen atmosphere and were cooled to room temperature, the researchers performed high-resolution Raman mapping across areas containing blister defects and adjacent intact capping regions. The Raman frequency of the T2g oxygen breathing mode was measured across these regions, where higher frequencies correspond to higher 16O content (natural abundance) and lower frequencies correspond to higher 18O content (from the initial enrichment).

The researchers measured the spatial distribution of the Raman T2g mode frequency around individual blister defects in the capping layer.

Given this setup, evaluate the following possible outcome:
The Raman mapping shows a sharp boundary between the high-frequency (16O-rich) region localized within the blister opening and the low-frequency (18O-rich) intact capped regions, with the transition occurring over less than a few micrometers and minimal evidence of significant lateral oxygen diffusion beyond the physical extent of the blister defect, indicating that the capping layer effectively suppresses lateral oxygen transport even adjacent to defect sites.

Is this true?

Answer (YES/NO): NO